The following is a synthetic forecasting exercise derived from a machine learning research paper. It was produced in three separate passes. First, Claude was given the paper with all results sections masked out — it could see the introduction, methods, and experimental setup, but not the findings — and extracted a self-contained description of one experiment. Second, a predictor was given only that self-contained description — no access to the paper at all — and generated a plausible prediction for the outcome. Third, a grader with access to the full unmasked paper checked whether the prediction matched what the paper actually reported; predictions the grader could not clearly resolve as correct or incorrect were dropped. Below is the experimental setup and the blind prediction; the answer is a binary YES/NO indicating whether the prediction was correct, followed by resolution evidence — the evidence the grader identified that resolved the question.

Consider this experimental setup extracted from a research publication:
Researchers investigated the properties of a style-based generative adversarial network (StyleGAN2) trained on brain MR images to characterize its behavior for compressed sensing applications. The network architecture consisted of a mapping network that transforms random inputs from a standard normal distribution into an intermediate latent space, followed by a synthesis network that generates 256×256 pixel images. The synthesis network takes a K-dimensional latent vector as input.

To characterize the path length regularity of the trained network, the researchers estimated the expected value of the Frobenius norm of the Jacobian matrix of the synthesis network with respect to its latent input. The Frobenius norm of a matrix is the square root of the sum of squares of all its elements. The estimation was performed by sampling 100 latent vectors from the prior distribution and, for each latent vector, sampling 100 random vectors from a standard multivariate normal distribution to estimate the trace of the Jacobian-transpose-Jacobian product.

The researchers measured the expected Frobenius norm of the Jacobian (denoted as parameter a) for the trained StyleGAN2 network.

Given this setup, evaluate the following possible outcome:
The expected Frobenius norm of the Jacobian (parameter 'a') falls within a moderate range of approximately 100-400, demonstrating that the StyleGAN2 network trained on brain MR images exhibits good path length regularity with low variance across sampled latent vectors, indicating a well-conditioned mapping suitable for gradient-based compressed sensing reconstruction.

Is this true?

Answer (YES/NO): NO